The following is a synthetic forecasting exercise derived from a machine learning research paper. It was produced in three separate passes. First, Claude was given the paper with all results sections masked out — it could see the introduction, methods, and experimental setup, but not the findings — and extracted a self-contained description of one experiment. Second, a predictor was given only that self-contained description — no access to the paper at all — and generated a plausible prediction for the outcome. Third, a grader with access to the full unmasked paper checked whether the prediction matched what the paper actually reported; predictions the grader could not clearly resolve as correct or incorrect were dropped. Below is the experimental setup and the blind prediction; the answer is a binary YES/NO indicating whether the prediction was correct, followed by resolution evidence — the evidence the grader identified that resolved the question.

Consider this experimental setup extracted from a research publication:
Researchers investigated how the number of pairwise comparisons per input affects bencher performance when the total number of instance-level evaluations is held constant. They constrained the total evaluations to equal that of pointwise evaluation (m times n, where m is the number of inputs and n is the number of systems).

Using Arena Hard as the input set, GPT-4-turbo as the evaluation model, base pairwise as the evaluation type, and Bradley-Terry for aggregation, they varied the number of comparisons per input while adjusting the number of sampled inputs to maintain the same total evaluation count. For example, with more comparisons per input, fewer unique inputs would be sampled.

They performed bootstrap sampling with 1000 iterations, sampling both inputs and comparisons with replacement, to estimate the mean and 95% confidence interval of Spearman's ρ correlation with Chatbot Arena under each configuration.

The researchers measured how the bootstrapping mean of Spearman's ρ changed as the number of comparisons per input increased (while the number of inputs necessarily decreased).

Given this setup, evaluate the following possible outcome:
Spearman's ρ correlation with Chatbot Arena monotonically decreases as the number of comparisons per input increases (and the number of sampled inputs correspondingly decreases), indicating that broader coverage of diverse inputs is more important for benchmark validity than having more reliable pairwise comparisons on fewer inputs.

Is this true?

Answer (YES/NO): YES